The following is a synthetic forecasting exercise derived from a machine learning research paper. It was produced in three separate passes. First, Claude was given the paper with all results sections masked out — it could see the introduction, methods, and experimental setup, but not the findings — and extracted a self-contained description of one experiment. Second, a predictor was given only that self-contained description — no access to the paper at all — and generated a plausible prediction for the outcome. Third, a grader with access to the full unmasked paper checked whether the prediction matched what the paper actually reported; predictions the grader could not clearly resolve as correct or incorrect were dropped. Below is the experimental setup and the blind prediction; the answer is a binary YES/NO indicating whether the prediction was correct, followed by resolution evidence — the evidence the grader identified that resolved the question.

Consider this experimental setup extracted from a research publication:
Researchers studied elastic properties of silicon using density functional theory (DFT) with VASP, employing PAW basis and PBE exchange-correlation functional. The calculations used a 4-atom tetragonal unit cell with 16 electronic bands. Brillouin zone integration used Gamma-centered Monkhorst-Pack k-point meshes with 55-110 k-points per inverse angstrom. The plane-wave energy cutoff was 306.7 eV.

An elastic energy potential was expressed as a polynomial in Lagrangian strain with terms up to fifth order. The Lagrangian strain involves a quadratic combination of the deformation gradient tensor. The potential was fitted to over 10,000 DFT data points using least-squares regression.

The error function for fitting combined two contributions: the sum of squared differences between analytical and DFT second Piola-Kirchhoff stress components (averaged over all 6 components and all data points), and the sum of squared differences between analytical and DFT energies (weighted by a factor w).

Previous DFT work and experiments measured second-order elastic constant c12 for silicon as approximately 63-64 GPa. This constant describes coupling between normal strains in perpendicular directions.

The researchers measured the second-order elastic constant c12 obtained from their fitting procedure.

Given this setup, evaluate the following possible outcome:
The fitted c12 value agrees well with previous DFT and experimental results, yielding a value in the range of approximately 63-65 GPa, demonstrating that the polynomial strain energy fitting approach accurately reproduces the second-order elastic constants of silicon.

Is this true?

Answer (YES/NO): NO